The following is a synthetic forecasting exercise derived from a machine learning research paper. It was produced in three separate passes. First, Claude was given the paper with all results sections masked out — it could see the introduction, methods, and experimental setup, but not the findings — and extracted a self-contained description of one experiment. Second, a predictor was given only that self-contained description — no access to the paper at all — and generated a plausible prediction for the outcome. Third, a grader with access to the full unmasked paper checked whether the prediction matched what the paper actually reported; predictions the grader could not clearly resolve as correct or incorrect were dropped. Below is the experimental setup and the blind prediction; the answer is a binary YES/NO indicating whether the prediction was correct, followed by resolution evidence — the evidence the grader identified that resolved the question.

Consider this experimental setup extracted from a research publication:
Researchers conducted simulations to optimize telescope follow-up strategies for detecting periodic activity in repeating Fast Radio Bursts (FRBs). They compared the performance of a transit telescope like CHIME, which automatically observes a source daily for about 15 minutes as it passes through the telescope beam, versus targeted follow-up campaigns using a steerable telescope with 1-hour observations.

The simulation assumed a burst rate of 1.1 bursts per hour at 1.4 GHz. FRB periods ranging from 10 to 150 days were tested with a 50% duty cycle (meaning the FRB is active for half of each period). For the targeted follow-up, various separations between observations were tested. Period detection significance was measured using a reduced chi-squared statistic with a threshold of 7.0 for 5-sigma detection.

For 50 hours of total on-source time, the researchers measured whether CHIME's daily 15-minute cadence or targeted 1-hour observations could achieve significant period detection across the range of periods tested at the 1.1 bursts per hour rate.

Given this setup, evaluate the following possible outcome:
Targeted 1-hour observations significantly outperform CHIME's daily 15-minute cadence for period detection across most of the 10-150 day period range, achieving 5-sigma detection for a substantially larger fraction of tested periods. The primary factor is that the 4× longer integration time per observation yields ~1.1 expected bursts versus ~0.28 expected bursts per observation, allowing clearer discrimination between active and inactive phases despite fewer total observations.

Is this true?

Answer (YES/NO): NO